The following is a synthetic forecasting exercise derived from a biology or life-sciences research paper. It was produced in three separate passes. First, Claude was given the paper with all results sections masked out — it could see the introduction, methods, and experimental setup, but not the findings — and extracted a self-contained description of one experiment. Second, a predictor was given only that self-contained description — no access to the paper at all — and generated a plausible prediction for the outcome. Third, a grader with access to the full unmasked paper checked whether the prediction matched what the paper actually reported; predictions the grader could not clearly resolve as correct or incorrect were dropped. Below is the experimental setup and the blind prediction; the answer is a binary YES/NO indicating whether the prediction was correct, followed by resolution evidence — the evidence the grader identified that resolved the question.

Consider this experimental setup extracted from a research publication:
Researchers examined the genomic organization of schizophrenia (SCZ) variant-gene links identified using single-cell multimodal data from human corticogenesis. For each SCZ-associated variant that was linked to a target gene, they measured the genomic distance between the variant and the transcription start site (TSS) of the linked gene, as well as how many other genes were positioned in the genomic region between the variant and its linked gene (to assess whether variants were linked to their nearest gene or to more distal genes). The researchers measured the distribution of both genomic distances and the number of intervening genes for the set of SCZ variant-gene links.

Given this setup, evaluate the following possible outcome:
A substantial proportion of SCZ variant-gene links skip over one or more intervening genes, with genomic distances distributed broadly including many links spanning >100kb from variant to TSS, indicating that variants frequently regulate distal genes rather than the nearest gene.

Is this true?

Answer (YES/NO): YES